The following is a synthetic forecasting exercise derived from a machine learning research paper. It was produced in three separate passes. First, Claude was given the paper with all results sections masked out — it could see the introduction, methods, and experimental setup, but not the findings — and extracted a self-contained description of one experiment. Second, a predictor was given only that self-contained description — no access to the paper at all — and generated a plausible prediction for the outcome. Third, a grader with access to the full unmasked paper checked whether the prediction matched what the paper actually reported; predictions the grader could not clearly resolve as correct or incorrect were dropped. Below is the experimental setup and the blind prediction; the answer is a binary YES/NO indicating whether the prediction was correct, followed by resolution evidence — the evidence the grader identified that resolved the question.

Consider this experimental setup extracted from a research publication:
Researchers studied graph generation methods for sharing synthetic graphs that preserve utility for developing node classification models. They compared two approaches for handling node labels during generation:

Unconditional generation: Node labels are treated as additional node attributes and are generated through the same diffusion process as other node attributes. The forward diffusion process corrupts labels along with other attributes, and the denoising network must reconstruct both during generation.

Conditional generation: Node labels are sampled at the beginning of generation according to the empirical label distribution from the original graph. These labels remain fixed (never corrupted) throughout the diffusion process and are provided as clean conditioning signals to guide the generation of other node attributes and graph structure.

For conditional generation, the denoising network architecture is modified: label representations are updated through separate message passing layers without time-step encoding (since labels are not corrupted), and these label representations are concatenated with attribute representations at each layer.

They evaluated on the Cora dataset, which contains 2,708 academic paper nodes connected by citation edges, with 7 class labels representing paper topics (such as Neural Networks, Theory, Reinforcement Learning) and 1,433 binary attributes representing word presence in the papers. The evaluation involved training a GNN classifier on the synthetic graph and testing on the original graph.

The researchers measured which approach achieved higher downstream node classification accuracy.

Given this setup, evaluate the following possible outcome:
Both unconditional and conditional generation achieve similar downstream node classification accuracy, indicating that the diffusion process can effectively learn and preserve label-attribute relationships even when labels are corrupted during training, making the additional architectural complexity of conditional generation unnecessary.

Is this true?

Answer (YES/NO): NO